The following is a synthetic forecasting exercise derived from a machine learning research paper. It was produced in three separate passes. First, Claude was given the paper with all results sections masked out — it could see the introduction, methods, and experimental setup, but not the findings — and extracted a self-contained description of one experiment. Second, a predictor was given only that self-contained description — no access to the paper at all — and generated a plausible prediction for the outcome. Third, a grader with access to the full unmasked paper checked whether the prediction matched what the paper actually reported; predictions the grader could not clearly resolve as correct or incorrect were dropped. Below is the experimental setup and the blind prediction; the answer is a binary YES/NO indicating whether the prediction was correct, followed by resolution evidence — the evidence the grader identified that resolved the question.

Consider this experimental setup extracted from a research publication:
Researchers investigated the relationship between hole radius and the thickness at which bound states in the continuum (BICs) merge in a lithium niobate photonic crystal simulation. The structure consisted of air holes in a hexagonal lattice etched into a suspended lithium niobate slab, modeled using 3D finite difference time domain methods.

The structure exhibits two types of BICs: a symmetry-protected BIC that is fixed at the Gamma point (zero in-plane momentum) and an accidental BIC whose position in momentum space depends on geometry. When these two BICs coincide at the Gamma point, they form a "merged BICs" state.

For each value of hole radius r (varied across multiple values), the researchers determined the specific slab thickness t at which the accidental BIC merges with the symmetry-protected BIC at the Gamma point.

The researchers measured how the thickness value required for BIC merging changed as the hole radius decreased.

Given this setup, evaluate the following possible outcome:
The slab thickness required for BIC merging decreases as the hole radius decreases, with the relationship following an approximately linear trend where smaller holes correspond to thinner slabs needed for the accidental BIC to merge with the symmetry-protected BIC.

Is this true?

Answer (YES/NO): NO